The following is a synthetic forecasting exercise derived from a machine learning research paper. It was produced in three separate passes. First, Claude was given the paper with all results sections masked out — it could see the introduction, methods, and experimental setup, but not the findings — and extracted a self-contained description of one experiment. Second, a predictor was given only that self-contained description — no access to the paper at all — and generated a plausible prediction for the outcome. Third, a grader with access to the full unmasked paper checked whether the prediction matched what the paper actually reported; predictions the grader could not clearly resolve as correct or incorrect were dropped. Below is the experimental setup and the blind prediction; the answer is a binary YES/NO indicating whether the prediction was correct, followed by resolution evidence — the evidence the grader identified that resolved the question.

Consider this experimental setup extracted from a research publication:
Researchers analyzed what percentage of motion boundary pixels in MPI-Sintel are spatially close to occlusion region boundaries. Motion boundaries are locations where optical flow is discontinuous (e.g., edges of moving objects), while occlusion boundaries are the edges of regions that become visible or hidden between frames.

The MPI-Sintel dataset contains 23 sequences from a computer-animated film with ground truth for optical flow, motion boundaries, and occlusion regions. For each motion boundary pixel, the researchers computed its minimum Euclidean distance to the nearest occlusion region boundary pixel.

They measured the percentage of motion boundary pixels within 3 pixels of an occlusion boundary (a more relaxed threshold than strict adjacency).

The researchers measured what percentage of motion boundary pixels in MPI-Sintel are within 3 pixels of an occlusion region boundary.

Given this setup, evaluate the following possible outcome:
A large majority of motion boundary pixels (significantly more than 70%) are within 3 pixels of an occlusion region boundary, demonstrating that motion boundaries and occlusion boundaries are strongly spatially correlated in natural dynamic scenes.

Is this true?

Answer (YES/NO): YES